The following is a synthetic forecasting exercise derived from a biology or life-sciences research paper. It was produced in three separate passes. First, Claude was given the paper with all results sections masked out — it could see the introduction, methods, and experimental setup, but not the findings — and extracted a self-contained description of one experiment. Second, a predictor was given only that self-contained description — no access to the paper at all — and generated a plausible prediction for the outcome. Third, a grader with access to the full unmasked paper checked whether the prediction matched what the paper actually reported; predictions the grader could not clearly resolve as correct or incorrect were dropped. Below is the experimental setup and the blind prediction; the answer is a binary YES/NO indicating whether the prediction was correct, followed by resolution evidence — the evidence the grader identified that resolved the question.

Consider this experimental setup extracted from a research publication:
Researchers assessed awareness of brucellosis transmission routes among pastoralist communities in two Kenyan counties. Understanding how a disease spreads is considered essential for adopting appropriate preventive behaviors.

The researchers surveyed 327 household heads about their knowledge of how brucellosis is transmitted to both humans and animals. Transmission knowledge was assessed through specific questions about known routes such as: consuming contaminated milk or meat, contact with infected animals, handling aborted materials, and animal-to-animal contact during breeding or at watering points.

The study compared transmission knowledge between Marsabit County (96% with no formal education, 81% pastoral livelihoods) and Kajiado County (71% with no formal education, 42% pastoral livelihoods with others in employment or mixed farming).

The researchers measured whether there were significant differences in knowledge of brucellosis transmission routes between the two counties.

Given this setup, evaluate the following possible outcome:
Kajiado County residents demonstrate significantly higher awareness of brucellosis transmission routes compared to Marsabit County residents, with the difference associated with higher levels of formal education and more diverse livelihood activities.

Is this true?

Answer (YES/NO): NO